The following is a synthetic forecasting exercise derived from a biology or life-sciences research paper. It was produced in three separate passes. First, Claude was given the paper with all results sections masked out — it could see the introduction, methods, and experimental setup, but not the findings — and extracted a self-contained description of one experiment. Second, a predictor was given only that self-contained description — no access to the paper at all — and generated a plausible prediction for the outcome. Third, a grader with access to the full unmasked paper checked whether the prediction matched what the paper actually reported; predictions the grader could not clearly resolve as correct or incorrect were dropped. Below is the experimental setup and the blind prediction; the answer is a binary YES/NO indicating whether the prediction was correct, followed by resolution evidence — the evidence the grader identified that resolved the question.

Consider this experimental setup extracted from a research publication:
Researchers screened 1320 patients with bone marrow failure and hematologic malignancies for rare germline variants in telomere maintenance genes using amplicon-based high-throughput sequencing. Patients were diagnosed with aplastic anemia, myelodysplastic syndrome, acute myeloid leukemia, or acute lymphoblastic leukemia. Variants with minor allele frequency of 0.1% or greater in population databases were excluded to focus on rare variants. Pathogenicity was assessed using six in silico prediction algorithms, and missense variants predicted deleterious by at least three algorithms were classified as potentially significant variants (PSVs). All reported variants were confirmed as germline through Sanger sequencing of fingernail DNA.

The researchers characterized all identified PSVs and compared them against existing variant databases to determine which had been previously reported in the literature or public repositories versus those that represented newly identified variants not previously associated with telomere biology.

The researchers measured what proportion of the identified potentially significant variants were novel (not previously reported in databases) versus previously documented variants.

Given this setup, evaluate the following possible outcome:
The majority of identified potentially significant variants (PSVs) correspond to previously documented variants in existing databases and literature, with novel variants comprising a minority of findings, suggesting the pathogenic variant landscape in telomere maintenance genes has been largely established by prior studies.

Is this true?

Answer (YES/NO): YES